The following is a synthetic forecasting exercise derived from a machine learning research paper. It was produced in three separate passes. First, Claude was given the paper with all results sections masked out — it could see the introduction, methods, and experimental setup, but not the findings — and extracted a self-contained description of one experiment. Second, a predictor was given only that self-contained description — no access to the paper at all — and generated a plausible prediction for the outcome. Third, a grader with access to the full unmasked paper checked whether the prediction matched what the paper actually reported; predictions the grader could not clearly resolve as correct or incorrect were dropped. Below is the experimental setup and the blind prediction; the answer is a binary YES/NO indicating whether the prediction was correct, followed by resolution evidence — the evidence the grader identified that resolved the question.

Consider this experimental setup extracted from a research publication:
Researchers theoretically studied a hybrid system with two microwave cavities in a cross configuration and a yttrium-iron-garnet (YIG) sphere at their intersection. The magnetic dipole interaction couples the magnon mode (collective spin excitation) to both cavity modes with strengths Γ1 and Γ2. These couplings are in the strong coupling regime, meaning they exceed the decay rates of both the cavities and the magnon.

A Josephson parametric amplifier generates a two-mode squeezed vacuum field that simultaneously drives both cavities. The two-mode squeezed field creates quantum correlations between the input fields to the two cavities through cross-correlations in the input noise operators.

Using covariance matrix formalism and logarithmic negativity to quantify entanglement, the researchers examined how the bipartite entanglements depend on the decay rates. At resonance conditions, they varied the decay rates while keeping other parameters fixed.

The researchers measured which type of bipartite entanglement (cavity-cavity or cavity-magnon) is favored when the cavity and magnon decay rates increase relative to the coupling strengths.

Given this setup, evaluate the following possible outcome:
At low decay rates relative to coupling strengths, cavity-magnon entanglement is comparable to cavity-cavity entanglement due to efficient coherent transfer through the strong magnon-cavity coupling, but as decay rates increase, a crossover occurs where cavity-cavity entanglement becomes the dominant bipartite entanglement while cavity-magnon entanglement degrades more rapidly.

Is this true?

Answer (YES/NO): NO